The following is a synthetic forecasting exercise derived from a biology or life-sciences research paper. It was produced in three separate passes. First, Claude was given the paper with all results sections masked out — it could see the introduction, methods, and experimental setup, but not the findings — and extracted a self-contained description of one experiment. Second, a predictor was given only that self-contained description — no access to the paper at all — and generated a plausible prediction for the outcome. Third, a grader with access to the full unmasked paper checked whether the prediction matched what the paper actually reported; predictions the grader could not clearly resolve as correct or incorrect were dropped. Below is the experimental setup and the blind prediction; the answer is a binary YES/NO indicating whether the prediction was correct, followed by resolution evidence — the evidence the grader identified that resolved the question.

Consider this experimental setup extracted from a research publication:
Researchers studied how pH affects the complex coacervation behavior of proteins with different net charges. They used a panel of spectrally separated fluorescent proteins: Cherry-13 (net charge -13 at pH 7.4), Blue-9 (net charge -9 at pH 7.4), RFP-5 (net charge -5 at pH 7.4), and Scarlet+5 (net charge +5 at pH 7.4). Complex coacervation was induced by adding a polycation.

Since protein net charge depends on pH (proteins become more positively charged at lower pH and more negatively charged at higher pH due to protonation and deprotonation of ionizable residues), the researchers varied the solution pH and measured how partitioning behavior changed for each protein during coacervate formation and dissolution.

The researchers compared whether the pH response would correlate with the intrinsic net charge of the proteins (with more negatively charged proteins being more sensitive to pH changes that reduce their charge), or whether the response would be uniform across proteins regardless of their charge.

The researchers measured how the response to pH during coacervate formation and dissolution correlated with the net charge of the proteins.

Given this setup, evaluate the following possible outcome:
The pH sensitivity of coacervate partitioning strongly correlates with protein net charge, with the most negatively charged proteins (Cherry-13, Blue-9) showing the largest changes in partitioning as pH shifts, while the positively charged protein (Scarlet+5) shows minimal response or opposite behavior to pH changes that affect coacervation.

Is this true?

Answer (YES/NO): NO